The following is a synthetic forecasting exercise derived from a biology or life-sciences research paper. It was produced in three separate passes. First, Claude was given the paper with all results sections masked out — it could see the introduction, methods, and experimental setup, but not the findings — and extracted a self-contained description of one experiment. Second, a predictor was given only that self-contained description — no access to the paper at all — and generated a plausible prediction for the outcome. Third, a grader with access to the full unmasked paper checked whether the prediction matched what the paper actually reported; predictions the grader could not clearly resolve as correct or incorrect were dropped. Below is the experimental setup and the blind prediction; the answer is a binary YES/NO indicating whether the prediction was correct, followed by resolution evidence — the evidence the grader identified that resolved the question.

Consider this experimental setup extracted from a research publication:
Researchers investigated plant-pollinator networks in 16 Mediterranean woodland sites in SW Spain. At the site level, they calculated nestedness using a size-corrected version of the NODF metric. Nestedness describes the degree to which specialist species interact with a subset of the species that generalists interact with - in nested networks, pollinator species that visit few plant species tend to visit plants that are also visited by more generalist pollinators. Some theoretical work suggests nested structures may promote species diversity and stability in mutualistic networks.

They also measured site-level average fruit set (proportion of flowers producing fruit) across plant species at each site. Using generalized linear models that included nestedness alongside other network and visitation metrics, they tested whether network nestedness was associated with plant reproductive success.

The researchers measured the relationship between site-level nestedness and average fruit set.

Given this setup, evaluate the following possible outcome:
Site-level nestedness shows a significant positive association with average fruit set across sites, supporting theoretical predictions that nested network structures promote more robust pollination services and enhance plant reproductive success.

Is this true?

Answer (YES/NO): NO